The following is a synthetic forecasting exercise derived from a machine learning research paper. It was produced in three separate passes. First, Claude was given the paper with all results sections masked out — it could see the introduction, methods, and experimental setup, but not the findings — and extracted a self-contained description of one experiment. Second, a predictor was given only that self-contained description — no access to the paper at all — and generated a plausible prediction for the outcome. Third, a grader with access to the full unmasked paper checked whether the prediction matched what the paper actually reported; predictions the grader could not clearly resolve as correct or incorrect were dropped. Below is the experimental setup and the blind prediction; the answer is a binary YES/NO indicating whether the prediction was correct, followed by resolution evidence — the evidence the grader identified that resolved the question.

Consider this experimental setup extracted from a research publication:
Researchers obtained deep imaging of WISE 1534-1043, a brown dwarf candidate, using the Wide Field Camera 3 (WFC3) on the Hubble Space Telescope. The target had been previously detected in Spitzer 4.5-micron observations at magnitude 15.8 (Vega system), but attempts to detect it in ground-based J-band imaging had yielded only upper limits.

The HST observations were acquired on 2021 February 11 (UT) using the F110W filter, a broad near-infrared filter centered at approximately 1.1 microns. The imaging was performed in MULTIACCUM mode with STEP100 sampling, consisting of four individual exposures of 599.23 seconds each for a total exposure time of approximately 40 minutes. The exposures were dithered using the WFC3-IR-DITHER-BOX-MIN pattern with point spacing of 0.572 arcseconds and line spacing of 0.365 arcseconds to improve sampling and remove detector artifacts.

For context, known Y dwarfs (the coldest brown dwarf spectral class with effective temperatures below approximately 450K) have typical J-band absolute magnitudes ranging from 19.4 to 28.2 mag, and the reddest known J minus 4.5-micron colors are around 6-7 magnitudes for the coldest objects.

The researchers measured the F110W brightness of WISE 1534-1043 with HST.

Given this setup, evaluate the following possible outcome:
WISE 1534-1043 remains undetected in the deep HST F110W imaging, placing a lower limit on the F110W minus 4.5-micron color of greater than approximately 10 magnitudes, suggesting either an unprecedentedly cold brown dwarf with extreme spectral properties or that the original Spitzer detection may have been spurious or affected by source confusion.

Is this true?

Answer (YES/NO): NO